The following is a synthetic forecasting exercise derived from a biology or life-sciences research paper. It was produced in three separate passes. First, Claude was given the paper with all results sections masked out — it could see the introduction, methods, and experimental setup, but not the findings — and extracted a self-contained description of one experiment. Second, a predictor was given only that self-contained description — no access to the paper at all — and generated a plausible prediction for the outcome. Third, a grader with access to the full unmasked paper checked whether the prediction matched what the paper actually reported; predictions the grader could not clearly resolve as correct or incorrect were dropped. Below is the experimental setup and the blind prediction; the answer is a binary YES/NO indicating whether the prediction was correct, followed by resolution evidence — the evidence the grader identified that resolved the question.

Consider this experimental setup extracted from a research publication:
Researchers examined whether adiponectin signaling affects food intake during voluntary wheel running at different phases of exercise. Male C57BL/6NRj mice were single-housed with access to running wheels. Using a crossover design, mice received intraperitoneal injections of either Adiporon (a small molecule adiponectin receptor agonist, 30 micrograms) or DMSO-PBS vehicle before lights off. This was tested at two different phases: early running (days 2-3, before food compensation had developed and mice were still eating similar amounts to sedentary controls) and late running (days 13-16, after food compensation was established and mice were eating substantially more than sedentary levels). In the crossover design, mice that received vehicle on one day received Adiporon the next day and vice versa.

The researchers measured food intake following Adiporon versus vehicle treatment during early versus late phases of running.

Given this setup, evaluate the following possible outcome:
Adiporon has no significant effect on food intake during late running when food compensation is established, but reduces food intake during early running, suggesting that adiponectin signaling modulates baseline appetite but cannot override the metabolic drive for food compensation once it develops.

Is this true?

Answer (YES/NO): NO